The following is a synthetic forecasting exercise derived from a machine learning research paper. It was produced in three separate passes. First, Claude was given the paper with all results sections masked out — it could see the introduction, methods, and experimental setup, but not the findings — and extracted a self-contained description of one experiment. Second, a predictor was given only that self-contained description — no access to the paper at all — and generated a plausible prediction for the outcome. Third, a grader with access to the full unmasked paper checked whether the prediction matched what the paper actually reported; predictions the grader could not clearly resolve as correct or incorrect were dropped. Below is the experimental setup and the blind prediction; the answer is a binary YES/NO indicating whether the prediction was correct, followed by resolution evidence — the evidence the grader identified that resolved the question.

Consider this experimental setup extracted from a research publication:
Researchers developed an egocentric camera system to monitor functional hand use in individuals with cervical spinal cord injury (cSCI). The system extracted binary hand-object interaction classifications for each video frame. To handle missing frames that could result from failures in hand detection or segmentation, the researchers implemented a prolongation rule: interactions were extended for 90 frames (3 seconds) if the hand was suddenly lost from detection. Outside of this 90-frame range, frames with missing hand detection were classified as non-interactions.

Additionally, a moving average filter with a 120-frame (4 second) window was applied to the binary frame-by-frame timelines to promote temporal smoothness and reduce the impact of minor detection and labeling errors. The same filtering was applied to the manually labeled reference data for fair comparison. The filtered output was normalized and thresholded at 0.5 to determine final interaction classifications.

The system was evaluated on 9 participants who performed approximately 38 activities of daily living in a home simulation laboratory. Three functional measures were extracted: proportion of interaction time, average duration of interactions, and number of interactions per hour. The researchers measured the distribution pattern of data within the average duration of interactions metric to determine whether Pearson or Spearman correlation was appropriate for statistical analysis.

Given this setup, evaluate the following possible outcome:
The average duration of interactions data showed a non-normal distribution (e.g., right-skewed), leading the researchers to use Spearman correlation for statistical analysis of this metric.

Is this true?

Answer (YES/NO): YES